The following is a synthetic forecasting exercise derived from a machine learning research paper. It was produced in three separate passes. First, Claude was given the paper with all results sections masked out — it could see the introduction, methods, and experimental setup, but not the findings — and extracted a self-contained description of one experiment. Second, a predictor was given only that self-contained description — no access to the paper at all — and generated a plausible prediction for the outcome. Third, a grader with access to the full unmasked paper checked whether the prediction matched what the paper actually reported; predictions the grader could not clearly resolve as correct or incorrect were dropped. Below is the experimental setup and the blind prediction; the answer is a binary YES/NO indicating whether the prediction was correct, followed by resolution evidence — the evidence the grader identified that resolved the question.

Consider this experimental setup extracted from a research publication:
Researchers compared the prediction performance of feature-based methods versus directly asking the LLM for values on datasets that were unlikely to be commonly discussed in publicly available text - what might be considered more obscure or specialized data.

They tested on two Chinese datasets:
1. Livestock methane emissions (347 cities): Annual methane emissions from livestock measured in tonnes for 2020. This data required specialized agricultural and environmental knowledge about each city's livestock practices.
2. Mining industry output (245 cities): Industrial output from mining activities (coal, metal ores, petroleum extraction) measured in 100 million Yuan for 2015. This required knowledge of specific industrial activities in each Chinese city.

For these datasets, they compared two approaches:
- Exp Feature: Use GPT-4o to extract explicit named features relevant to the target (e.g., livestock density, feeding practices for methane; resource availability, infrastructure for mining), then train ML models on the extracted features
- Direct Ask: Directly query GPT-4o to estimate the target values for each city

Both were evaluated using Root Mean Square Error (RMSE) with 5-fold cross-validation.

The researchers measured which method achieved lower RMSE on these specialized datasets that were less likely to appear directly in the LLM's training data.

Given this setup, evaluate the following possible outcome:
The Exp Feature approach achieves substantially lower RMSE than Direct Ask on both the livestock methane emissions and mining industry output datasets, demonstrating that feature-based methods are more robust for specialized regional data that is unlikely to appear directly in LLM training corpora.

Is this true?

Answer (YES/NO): NO